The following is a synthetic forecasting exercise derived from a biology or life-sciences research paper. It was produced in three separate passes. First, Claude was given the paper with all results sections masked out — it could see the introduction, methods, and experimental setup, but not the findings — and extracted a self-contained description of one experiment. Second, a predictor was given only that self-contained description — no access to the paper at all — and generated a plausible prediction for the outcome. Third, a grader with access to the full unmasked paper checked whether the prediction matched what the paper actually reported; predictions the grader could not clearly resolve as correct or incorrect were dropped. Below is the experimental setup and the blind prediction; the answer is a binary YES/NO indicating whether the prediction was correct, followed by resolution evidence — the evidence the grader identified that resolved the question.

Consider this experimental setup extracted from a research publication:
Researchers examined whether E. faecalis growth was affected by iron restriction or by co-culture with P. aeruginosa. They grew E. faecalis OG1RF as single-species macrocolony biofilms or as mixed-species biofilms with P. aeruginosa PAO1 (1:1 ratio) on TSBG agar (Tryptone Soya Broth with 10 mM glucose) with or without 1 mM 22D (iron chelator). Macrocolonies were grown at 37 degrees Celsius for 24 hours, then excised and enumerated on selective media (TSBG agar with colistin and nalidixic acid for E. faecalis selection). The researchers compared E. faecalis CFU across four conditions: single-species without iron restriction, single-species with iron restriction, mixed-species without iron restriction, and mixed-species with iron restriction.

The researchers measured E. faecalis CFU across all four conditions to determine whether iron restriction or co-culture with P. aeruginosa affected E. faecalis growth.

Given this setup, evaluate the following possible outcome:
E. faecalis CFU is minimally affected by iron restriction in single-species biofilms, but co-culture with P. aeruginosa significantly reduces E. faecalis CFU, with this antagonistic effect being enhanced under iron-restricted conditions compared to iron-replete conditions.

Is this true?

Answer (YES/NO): NO